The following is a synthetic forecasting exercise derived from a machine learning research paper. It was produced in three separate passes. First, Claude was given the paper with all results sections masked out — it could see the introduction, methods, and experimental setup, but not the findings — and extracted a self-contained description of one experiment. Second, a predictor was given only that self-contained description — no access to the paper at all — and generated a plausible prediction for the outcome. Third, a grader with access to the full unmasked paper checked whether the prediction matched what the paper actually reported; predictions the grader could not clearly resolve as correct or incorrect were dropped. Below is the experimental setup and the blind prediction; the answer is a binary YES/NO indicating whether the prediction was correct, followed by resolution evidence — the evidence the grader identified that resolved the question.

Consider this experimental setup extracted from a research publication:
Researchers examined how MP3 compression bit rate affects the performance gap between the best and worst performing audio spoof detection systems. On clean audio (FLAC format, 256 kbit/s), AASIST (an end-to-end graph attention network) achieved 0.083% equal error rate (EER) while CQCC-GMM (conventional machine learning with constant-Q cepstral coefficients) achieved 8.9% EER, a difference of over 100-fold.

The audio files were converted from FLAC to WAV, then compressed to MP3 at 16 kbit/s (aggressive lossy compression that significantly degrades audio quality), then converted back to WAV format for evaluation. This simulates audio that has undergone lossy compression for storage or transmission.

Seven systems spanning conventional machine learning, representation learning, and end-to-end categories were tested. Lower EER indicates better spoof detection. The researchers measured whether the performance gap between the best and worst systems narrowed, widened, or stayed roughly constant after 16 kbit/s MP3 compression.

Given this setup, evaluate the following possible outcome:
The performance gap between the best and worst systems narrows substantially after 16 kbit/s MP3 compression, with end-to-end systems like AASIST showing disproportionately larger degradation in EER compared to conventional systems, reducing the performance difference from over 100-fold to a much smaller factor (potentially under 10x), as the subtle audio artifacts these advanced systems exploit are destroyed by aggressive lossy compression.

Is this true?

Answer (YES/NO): NO